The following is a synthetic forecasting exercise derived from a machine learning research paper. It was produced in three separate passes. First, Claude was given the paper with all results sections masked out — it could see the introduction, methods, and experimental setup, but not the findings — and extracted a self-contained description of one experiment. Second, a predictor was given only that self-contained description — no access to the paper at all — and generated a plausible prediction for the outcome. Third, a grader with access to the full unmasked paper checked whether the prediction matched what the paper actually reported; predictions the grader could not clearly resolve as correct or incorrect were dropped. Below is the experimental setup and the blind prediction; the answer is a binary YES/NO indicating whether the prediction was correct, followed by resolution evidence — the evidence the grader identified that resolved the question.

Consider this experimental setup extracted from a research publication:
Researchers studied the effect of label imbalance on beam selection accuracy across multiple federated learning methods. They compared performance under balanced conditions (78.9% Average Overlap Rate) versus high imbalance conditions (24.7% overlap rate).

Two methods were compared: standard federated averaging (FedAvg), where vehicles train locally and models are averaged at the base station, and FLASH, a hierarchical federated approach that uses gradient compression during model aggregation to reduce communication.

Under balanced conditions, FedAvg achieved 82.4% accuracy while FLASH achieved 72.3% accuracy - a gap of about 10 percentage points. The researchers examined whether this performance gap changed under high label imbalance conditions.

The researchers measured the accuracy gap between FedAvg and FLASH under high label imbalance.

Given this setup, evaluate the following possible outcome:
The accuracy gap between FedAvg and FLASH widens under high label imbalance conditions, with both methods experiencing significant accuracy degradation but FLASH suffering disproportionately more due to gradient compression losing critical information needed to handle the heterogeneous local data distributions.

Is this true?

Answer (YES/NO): NO